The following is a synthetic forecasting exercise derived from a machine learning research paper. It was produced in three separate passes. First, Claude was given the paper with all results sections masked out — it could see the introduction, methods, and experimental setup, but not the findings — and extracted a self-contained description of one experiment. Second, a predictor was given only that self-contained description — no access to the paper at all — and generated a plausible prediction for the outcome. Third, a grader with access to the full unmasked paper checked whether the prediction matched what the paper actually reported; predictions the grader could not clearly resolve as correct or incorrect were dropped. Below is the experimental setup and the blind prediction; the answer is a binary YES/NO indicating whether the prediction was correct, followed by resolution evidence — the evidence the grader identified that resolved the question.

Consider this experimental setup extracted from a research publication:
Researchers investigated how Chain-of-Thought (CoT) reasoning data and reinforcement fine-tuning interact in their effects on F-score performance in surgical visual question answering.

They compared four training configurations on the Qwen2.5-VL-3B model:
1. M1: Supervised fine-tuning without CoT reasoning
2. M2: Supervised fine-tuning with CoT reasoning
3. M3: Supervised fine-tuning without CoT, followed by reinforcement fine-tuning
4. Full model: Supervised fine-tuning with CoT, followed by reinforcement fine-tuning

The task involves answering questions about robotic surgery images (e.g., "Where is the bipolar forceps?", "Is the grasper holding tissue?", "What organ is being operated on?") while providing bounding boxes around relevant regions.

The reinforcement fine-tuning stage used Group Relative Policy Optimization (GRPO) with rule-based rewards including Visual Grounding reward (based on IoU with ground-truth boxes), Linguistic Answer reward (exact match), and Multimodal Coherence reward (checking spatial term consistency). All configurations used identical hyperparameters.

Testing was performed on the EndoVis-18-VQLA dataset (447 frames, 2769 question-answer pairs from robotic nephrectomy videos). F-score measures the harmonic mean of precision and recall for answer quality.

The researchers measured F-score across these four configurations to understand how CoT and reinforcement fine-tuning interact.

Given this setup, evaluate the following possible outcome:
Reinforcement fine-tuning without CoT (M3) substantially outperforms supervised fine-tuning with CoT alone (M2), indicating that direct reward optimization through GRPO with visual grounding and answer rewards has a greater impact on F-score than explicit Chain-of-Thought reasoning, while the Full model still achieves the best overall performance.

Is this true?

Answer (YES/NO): NO